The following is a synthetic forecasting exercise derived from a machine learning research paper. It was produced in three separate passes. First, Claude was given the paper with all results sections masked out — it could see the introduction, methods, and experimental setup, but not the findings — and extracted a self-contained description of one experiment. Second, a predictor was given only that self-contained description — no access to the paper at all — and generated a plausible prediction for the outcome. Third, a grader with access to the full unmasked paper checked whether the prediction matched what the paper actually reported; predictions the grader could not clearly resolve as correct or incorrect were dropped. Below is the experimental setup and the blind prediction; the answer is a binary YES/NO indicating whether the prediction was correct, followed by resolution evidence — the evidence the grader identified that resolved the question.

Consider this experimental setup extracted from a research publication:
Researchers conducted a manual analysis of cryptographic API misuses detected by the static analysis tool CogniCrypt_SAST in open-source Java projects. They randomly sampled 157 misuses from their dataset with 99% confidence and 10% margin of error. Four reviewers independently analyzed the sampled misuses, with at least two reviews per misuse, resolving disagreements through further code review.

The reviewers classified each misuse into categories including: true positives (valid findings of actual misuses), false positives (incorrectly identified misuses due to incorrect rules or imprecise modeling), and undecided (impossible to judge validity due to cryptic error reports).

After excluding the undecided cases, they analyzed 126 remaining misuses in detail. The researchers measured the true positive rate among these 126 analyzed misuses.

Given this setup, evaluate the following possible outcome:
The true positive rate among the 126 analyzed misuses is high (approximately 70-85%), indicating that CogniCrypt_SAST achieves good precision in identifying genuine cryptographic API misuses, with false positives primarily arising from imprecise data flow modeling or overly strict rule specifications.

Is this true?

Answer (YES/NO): YES